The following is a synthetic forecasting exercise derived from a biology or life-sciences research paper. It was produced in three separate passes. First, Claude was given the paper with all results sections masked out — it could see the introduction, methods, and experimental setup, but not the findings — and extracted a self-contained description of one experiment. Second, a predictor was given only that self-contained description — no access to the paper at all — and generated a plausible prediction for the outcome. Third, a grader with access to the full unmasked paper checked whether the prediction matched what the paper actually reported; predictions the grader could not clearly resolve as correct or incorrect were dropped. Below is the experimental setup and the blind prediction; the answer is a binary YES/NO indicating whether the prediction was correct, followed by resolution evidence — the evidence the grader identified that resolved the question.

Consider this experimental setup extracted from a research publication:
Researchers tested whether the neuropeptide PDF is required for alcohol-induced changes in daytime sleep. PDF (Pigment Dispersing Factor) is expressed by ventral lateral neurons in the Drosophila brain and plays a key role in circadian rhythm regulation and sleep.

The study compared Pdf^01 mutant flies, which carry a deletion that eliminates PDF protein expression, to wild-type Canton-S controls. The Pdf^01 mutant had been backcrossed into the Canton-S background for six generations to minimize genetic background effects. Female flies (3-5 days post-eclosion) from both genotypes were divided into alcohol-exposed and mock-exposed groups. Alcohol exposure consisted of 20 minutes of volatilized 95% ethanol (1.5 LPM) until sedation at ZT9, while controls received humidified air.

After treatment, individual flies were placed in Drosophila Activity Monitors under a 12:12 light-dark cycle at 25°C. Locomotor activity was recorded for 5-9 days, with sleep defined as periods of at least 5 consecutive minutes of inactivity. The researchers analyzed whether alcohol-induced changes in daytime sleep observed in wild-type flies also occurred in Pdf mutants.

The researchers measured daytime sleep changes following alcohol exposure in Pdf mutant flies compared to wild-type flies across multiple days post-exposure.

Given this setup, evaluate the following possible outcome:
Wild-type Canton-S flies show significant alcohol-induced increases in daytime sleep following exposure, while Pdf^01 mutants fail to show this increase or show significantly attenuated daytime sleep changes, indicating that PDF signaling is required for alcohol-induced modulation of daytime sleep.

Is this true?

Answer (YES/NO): NO